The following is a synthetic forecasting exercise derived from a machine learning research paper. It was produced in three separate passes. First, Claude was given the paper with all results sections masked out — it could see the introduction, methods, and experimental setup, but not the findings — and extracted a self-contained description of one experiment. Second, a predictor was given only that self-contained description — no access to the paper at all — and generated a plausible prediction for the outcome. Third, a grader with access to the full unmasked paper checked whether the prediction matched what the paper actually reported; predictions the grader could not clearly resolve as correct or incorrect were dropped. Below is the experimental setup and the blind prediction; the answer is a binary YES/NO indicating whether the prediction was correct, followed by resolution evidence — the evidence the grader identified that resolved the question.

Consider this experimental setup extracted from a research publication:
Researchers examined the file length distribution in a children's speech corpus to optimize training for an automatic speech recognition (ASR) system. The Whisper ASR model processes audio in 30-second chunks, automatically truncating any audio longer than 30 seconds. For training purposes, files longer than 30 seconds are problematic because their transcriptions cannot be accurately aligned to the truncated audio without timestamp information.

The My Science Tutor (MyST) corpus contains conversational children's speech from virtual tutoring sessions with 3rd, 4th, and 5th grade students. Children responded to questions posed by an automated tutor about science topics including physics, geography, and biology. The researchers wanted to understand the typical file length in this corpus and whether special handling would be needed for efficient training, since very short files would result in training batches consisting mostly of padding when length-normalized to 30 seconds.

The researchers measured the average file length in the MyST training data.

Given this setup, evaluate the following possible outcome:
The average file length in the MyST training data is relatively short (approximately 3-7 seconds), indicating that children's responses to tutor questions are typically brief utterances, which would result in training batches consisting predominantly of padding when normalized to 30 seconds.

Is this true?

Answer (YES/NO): NO